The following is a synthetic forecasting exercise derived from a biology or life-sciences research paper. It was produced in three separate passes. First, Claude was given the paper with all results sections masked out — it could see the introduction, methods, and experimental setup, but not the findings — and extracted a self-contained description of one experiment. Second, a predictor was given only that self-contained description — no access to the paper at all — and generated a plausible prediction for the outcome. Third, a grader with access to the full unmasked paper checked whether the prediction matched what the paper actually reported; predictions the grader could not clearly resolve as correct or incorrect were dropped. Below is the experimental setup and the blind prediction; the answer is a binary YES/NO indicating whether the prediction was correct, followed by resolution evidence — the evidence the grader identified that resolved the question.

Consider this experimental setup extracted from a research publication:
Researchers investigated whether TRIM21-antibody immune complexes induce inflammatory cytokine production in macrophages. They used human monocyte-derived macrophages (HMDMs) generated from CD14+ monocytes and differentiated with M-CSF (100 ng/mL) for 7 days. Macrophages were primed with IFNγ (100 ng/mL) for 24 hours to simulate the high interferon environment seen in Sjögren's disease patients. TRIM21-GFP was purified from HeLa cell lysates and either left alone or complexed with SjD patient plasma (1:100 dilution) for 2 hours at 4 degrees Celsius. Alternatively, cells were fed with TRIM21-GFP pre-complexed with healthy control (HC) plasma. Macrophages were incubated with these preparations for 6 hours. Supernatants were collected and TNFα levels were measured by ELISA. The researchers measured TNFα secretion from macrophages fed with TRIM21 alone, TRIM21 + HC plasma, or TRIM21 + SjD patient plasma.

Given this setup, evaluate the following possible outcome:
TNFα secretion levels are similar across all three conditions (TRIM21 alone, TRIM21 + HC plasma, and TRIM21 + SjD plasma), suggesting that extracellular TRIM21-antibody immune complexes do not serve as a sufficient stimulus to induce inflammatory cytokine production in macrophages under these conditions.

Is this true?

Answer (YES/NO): NO